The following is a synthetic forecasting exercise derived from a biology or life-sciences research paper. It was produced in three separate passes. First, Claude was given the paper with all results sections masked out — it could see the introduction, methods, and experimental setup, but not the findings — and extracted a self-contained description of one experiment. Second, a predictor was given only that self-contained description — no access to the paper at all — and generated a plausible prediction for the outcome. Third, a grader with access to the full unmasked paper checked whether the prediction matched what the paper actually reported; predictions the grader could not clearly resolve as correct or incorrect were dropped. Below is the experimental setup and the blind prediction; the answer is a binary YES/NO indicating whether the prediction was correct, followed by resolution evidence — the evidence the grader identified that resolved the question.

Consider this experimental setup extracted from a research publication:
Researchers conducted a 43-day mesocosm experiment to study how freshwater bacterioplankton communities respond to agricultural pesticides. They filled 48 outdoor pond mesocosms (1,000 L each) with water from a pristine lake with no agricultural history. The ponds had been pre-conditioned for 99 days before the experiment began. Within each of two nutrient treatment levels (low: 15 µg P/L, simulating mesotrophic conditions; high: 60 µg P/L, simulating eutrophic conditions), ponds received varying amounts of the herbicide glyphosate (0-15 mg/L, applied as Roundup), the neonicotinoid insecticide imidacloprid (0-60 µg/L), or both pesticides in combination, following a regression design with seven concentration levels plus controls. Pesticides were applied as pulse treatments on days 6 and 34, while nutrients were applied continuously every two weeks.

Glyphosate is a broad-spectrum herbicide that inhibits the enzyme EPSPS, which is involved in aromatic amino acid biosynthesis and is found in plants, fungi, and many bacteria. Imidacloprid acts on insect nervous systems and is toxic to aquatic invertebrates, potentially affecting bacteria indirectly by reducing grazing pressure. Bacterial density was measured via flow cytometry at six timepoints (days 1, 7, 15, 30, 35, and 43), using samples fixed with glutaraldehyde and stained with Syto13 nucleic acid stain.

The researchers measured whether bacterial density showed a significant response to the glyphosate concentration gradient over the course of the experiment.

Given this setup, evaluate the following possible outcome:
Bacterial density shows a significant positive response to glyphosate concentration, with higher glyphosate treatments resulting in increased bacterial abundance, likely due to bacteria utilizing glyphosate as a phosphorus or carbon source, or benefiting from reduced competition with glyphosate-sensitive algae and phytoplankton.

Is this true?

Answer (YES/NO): YES